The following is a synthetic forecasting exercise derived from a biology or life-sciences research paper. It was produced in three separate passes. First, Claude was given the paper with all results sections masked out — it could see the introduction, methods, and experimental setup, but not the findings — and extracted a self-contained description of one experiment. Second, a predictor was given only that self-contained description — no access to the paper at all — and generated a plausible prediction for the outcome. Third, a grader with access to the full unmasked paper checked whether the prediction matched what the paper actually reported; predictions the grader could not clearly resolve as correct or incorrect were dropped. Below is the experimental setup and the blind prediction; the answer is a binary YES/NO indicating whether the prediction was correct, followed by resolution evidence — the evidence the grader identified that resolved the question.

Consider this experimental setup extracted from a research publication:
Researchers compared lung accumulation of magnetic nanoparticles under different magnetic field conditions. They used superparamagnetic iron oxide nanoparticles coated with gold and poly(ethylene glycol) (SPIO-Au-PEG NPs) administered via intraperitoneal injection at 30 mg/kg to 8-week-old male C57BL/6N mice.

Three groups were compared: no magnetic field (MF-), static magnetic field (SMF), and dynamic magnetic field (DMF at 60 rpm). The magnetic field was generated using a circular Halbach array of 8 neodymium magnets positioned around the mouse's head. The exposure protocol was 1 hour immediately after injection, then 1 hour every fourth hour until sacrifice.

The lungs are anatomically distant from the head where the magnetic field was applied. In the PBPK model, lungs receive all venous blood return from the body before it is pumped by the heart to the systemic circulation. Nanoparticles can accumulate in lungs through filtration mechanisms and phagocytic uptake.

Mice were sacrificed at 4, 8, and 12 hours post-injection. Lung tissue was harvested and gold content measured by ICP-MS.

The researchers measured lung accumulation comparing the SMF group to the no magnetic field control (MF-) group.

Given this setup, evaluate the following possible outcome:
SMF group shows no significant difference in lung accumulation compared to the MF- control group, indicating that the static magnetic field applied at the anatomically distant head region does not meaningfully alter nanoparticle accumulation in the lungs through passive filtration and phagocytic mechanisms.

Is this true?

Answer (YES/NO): YES